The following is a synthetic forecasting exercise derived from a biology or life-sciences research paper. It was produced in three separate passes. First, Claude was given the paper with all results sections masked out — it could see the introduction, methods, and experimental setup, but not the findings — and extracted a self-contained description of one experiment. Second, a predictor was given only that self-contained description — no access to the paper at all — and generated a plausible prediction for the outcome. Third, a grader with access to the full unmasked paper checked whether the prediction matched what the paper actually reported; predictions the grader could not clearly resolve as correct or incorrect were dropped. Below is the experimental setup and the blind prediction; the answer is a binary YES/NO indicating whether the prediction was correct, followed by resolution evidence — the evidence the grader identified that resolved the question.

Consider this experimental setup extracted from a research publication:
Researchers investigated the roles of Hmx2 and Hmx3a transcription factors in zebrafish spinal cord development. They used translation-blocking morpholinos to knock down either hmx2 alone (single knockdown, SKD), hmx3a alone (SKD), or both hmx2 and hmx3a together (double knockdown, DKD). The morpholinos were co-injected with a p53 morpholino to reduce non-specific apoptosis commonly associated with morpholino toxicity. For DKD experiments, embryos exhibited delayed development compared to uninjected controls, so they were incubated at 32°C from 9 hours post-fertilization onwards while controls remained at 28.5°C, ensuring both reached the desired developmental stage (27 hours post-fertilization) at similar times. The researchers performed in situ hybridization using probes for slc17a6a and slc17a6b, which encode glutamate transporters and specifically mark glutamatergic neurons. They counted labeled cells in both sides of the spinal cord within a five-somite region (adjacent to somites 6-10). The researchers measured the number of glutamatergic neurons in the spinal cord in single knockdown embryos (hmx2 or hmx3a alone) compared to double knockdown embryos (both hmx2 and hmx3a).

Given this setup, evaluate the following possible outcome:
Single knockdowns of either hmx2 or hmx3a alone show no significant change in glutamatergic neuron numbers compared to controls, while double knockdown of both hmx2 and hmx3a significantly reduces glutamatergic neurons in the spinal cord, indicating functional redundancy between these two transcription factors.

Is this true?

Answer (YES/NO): NO